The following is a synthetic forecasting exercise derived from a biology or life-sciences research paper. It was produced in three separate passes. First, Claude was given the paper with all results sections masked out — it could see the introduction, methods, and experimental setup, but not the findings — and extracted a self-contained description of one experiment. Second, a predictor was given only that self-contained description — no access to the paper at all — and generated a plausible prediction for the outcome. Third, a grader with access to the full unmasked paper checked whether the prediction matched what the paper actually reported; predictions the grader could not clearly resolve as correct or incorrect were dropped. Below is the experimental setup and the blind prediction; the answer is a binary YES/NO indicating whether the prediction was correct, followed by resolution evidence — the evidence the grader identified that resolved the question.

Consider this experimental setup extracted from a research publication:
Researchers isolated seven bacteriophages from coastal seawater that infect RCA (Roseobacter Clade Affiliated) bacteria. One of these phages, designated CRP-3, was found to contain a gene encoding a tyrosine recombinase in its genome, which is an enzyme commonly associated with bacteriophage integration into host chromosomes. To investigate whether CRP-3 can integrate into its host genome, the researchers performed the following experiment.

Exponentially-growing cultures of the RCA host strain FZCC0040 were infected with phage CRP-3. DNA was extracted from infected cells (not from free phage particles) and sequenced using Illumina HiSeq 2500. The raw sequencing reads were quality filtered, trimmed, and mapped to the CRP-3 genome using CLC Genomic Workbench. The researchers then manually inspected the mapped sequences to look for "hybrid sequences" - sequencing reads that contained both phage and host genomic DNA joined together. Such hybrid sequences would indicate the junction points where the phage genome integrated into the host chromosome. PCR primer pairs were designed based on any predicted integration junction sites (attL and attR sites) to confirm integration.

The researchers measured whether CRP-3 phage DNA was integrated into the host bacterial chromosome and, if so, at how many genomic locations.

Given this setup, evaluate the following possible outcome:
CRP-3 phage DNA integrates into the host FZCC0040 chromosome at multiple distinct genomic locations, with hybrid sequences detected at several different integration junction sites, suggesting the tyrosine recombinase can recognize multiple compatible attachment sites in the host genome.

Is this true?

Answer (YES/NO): NO